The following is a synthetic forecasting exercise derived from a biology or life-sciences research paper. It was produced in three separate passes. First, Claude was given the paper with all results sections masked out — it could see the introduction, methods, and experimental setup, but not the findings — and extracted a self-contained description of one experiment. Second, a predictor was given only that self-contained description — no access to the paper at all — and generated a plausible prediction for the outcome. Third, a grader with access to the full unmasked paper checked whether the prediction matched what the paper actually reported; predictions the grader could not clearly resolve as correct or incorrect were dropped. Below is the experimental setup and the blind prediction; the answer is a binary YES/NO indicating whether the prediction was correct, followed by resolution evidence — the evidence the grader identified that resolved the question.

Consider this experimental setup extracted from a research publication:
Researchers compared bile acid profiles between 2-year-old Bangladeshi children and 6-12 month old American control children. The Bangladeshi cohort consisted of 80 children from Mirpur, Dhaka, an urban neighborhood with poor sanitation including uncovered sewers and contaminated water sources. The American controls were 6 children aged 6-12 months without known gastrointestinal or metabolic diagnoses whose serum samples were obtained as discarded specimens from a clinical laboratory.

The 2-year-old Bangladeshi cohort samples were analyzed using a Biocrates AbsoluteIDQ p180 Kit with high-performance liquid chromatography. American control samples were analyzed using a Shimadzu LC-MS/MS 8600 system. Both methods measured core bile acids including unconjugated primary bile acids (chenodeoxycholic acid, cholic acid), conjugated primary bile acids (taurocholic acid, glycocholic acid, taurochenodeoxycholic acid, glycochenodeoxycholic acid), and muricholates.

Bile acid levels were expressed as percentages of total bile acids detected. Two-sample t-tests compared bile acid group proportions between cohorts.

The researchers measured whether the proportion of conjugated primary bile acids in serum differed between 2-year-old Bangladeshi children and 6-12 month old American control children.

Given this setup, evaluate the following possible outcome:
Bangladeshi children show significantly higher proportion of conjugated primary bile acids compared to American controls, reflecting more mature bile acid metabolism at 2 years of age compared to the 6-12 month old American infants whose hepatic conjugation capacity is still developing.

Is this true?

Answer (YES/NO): NO